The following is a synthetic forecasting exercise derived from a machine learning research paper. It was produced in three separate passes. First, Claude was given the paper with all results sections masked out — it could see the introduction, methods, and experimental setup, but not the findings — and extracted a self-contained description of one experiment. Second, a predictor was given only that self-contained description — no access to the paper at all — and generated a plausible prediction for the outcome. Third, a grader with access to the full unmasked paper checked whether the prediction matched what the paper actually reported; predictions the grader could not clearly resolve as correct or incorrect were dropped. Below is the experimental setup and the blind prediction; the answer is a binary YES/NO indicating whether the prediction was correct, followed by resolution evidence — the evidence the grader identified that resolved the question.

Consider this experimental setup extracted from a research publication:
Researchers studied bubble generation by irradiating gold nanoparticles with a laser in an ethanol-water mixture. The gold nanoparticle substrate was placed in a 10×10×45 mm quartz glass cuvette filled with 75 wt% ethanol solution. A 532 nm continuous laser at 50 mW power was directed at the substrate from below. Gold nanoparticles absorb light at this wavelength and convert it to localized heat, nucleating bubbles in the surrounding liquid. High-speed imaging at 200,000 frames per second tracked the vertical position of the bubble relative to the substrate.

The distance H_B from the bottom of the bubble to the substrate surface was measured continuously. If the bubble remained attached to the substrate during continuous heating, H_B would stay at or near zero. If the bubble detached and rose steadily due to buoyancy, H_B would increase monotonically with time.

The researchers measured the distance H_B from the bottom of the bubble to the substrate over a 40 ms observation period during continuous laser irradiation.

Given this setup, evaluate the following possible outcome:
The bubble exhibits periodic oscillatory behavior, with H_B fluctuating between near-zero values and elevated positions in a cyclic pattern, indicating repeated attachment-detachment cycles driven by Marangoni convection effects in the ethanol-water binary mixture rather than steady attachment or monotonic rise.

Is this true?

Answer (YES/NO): YES